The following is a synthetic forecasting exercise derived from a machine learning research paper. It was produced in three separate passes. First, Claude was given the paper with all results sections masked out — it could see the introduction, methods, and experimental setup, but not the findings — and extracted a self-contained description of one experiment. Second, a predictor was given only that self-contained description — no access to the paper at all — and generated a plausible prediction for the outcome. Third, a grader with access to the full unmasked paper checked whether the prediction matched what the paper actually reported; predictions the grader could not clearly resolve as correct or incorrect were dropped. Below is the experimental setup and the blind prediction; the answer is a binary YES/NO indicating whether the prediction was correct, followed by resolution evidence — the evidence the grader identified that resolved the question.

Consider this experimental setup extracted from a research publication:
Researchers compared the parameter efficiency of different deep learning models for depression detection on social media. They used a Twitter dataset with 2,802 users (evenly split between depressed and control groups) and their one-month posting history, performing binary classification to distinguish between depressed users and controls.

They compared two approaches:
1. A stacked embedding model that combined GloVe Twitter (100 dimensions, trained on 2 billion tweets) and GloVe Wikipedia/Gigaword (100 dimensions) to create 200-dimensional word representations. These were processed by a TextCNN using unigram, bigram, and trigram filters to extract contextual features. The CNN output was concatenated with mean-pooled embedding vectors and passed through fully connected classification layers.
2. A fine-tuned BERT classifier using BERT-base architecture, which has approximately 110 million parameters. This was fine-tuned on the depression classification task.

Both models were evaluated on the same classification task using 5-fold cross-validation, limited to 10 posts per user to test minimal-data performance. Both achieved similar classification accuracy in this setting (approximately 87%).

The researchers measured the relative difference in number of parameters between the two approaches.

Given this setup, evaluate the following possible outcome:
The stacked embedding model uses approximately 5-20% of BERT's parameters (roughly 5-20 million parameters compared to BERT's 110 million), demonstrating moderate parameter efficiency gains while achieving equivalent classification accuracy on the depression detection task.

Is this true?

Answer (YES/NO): NO